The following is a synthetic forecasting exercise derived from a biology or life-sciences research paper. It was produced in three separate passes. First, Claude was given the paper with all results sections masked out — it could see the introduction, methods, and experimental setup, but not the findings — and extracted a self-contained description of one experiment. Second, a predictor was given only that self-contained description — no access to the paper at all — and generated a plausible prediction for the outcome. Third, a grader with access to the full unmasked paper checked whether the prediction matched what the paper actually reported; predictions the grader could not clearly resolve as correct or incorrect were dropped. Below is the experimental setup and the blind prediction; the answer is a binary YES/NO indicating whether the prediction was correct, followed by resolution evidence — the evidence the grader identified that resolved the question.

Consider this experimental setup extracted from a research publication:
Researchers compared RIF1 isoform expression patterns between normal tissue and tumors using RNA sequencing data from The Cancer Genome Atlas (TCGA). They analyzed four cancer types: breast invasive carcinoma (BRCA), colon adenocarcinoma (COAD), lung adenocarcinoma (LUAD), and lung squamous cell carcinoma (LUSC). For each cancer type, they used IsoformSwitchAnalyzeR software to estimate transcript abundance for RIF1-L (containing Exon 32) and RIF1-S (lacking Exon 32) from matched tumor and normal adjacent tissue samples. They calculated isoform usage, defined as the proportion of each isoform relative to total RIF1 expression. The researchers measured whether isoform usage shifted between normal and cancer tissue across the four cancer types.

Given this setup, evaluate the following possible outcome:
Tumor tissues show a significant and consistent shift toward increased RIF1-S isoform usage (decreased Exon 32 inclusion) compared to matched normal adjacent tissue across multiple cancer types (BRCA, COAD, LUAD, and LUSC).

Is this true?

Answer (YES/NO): YES